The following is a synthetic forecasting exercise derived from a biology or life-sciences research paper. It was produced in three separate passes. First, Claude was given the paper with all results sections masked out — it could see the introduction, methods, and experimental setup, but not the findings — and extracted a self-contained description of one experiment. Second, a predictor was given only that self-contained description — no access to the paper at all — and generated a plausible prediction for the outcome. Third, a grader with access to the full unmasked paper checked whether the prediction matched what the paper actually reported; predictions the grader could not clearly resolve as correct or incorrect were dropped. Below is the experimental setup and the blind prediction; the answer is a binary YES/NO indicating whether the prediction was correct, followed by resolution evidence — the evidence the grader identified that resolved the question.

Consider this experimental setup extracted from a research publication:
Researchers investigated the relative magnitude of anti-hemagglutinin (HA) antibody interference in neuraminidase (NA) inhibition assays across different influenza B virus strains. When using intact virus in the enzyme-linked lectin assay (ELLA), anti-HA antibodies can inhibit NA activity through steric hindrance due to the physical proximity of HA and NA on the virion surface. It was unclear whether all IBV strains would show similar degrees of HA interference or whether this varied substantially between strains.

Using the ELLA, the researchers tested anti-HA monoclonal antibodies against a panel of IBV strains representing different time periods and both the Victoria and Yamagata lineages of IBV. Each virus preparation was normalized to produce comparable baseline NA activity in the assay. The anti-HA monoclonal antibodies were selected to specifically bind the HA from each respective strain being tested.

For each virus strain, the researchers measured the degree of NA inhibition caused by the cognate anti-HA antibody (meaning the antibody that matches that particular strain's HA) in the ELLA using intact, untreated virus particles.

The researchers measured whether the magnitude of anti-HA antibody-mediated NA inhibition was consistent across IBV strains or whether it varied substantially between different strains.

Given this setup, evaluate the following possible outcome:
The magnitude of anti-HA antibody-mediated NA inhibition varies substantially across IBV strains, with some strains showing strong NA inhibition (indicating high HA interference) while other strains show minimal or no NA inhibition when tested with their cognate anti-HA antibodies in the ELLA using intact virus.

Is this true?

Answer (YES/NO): YES